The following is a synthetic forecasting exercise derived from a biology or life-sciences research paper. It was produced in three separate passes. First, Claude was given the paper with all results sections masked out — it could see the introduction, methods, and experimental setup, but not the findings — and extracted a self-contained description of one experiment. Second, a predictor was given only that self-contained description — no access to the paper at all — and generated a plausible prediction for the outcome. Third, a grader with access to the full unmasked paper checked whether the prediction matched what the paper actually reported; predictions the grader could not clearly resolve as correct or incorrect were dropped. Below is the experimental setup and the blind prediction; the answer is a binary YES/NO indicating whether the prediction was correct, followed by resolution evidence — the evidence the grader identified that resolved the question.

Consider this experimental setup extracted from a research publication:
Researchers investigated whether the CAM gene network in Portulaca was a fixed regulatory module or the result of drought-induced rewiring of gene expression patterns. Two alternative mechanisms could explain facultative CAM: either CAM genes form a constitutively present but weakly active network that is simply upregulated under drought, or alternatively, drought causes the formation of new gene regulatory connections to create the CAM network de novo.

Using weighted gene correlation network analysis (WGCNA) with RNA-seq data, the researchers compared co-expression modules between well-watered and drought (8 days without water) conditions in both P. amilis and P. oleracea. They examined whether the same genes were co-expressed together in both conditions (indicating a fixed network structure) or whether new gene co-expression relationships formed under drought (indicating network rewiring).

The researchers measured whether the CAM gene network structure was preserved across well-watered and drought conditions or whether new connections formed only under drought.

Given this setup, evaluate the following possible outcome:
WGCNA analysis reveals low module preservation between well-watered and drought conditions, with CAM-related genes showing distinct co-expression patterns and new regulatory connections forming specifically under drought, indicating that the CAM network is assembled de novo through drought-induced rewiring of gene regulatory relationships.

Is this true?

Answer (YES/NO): NO